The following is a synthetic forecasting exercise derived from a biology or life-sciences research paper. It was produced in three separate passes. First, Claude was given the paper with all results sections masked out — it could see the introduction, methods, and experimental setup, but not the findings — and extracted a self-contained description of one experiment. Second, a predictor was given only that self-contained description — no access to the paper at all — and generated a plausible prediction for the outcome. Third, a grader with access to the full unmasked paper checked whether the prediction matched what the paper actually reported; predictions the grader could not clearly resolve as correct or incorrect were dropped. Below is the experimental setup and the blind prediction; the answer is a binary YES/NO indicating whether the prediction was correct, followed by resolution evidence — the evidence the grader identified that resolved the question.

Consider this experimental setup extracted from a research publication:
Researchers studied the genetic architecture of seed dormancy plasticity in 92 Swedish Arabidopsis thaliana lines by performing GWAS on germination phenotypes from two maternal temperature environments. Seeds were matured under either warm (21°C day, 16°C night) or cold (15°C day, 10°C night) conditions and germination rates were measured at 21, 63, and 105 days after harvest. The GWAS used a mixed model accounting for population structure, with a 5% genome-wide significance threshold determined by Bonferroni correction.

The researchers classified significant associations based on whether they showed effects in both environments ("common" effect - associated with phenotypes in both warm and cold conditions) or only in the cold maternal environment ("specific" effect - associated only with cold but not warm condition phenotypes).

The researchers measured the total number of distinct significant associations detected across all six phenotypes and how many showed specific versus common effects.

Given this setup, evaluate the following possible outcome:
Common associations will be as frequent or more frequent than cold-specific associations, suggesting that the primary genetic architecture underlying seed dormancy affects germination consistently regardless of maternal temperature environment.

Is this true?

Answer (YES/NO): NO